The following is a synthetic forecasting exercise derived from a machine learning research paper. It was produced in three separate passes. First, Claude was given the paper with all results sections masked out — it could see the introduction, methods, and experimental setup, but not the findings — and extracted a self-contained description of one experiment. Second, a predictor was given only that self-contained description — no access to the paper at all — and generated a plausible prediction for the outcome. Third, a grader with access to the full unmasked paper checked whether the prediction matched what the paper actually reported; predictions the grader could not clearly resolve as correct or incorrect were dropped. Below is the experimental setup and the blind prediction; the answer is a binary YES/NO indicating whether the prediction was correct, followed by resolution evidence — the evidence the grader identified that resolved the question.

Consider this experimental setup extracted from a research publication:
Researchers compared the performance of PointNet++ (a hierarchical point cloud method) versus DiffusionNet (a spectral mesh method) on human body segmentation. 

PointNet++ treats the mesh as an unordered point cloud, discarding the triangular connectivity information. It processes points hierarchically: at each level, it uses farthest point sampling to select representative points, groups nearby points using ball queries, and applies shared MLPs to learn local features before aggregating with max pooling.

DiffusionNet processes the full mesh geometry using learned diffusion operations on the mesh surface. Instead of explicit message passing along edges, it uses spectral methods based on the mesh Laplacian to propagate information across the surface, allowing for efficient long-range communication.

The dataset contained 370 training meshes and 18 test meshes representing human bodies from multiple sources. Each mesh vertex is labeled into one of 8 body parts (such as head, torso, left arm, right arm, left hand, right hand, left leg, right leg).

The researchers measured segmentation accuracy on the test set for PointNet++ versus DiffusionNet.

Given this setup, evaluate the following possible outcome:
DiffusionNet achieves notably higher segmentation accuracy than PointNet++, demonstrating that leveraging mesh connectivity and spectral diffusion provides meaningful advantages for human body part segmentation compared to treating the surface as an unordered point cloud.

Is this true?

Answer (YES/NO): YES